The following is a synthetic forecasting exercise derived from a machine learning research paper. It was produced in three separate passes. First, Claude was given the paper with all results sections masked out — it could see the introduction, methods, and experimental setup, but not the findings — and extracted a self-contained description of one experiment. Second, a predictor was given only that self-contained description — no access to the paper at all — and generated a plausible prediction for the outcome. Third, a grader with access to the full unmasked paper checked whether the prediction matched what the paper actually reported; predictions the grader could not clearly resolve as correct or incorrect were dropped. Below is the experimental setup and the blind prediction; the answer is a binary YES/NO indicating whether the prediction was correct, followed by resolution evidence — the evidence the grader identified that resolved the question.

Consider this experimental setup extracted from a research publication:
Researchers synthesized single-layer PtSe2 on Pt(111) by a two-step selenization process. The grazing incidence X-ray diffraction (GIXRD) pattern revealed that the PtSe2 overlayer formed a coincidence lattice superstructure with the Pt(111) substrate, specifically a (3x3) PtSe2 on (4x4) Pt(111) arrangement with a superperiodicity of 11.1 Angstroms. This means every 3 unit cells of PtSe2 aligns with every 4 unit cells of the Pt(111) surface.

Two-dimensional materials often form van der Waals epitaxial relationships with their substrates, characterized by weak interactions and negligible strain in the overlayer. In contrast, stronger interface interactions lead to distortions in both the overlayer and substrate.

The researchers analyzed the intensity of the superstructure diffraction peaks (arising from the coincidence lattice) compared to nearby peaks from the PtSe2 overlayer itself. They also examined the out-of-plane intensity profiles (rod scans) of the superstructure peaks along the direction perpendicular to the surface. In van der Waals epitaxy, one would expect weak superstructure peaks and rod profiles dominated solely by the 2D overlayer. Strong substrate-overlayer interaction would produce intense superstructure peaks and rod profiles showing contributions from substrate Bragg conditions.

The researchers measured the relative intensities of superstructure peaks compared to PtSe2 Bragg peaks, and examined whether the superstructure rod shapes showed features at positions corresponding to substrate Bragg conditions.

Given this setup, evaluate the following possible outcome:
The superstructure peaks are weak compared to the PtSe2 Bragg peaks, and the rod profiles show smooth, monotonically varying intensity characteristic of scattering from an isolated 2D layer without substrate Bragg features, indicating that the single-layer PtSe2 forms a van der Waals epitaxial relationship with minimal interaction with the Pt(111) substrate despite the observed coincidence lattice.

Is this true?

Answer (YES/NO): NO